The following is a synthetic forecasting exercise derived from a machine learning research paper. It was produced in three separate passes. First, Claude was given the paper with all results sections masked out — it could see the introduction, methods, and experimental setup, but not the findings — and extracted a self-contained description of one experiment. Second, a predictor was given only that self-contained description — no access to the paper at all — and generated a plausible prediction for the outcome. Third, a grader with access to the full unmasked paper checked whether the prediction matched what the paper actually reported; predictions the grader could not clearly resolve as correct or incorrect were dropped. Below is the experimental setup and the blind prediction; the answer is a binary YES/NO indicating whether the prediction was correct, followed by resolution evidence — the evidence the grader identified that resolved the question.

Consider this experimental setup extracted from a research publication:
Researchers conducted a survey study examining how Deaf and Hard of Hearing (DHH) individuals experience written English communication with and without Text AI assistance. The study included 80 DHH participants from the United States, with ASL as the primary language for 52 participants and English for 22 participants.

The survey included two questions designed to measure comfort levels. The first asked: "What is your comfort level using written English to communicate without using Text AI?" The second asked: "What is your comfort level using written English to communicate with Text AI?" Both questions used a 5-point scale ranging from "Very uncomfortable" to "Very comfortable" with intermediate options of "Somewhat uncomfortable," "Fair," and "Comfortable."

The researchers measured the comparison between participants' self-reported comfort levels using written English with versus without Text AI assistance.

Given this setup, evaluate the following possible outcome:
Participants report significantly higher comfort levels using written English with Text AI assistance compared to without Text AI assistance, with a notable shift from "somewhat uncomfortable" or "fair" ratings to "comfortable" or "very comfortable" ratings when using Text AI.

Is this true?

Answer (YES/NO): NO